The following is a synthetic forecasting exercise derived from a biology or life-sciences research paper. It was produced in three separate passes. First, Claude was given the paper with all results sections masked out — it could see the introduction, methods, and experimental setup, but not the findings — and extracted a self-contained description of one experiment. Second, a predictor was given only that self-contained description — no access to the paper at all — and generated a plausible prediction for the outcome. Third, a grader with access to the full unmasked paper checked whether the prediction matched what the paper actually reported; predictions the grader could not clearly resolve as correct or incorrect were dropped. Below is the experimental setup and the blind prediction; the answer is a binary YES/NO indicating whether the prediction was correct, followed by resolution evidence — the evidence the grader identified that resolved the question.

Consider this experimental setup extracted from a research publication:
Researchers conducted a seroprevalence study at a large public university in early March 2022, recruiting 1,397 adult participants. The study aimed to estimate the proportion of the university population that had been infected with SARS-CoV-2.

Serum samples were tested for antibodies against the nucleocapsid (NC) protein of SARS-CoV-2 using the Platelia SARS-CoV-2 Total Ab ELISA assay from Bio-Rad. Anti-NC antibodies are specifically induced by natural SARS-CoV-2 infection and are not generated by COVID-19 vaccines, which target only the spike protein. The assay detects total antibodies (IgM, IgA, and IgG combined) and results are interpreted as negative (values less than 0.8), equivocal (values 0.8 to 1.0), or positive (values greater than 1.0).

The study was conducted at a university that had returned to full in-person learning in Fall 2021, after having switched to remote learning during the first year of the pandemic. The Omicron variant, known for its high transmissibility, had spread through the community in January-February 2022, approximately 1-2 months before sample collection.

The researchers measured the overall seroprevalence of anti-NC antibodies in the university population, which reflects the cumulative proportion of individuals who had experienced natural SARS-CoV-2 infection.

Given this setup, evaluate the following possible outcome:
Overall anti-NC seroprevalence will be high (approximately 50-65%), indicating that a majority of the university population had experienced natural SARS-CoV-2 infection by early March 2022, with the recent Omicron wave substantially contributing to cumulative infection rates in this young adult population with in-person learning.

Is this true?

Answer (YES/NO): NO